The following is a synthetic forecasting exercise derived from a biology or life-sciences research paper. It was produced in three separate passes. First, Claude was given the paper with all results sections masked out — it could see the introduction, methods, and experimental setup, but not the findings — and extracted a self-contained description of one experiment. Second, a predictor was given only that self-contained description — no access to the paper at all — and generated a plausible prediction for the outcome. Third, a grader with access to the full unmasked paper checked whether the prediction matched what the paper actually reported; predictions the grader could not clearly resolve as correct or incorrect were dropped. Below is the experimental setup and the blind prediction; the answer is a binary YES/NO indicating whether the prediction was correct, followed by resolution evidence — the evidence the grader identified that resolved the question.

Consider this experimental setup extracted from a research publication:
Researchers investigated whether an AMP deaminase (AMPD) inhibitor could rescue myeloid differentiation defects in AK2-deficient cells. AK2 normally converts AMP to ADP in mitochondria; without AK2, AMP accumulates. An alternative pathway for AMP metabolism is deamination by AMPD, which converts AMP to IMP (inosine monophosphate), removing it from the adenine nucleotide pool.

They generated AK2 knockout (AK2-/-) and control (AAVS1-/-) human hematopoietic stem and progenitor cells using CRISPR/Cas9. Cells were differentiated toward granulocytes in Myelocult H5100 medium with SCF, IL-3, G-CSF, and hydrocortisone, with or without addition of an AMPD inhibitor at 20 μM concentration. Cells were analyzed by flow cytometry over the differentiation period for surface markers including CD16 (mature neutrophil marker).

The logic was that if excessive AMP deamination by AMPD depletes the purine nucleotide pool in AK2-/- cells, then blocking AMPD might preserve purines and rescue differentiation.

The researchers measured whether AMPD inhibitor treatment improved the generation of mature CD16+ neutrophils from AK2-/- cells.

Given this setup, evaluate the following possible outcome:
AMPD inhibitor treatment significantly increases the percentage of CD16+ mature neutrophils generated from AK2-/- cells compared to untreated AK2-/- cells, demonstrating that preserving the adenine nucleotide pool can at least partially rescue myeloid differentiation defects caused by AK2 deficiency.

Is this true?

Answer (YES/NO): NO